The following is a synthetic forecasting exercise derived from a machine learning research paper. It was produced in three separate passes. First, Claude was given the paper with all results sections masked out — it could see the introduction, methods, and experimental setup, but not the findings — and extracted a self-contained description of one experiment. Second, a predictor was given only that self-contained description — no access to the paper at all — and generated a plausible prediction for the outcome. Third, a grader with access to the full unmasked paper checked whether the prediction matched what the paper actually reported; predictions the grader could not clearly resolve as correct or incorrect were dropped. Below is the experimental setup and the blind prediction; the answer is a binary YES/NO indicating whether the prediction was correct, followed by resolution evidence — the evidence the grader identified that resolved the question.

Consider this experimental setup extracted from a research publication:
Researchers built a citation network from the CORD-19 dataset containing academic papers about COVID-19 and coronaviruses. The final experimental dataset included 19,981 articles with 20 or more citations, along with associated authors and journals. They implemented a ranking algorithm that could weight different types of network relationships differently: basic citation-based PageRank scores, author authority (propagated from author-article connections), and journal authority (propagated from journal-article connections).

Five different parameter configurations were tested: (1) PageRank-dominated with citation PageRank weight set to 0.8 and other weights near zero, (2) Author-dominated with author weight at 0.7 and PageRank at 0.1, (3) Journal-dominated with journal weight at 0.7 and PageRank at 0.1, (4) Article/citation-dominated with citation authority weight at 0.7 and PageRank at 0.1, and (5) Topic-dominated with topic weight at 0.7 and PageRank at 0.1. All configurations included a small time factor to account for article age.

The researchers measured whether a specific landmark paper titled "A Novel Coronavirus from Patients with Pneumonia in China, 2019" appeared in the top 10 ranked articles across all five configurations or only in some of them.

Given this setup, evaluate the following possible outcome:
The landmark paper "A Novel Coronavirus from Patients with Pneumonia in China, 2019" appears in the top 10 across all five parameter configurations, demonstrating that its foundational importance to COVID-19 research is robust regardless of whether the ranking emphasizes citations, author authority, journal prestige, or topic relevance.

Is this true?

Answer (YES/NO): YES